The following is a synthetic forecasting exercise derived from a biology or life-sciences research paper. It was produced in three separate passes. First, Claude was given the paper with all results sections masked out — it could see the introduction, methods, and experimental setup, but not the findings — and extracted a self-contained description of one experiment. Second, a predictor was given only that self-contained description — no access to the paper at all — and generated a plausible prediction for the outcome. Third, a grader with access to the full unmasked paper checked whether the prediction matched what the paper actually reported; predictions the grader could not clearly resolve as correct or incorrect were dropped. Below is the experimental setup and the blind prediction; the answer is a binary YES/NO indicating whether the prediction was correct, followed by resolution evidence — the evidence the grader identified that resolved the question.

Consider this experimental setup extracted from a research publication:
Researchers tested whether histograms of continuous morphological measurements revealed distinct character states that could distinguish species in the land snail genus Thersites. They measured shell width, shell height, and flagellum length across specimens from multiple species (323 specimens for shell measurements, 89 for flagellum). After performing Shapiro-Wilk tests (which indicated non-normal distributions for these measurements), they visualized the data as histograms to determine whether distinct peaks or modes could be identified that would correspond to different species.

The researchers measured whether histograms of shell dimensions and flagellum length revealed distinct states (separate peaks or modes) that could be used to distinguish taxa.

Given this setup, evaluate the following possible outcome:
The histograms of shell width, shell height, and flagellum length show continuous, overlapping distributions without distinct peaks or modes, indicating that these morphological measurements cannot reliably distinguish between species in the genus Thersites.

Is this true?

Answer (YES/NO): YES